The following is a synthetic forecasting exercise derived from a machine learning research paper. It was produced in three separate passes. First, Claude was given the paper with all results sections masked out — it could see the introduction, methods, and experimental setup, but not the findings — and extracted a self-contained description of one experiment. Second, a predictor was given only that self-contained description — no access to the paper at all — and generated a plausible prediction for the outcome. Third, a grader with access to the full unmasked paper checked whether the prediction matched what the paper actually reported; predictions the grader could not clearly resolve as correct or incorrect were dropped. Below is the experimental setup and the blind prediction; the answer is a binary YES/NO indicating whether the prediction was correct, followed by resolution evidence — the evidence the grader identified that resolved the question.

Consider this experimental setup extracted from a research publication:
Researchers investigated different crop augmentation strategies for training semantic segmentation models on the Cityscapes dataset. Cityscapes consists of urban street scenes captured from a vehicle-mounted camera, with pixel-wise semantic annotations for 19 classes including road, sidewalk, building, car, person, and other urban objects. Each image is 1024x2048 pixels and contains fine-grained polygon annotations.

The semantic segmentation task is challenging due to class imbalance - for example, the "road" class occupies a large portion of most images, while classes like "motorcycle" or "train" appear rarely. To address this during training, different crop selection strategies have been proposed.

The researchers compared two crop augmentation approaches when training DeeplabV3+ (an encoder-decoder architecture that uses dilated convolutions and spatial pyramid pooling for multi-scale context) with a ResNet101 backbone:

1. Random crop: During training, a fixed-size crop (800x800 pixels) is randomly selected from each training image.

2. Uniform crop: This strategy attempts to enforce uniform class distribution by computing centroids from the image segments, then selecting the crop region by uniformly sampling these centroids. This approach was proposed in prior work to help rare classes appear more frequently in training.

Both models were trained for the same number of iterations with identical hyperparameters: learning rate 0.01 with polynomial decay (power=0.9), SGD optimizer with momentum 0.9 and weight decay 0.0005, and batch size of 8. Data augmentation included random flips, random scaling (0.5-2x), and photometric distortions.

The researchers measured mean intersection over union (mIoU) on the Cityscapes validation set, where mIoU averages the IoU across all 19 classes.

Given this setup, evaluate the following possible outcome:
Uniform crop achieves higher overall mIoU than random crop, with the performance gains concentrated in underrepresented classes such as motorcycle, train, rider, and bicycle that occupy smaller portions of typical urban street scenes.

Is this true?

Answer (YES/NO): NO